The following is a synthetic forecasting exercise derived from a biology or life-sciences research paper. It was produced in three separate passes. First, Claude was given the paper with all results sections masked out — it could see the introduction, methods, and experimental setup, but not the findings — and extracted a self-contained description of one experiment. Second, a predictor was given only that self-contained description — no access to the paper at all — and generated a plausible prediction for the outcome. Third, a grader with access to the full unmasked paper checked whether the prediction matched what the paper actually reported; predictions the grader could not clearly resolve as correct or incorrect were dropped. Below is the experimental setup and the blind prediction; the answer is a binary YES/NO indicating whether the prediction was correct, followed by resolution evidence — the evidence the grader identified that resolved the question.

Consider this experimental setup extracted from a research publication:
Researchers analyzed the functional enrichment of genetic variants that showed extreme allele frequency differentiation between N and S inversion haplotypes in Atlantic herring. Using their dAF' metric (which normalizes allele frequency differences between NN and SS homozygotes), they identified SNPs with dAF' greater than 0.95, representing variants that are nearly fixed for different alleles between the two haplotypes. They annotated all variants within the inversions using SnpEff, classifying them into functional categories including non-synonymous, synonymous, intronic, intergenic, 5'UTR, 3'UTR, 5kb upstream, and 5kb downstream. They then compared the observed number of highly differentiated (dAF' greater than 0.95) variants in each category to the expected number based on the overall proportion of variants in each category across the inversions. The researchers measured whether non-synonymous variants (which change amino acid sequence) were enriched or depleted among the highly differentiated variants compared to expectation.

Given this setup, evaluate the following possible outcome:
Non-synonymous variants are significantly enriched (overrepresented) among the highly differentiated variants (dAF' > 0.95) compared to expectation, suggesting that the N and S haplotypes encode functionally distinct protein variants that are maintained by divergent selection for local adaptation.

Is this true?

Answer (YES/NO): NO